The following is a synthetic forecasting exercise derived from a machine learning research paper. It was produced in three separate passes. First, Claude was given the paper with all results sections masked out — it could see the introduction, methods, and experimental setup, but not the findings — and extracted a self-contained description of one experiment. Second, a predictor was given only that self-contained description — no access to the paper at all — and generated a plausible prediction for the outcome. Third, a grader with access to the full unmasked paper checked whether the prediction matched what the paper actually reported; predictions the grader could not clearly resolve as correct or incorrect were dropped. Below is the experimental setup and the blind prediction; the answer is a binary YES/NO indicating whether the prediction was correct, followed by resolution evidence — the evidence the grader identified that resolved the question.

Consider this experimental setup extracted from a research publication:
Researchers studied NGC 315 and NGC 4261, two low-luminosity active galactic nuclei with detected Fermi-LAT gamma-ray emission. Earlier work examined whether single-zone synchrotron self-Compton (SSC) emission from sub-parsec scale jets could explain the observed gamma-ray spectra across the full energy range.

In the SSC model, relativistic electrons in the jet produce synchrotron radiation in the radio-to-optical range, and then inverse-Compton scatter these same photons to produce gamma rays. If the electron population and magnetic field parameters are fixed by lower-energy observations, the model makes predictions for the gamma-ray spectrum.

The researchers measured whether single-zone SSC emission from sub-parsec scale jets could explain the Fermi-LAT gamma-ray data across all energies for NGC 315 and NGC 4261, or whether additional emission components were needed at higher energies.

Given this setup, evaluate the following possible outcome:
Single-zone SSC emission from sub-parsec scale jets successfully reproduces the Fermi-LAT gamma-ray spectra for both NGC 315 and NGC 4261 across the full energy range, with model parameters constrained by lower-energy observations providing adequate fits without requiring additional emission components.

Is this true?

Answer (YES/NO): NO